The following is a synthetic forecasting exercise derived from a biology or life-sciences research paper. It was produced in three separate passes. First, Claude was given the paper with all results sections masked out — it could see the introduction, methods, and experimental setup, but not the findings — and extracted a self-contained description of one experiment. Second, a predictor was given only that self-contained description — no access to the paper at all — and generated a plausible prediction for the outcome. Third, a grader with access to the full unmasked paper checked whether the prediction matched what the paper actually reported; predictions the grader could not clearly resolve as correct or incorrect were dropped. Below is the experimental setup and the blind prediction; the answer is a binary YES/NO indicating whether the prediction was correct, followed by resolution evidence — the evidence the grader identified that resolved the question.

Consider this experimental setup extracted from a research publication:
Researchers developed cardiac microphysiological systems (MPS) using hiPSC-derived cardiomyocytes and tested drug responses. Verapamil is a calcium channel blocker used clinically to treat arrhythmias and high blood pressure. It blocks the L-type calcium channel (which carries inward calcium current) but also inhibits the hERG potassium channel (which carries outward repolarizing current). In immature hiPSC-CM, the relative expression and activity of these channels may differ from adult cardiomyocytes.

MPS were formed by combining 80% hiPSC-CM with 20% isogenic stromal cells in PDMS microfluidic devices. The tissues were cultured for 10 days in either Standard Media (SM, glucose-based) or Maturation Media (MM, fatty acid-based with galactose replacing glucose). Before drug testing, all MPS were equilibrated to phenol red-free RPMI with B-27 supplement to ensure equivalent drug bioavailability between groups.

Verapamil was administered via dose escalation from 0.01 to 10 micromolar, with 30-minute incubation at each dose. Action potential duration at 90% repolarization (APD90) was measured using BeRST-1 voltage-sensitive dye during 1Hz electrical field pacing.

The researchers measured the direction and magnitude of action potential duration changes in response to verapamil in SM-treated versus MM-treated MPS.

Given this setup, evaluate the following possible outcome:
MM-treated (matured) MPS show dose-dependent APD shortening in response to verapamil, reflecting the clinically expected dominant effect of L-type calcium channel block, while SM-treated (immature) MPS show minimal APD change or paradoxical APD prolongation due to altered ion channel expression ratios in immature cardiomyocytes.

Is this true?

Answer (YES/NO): NO